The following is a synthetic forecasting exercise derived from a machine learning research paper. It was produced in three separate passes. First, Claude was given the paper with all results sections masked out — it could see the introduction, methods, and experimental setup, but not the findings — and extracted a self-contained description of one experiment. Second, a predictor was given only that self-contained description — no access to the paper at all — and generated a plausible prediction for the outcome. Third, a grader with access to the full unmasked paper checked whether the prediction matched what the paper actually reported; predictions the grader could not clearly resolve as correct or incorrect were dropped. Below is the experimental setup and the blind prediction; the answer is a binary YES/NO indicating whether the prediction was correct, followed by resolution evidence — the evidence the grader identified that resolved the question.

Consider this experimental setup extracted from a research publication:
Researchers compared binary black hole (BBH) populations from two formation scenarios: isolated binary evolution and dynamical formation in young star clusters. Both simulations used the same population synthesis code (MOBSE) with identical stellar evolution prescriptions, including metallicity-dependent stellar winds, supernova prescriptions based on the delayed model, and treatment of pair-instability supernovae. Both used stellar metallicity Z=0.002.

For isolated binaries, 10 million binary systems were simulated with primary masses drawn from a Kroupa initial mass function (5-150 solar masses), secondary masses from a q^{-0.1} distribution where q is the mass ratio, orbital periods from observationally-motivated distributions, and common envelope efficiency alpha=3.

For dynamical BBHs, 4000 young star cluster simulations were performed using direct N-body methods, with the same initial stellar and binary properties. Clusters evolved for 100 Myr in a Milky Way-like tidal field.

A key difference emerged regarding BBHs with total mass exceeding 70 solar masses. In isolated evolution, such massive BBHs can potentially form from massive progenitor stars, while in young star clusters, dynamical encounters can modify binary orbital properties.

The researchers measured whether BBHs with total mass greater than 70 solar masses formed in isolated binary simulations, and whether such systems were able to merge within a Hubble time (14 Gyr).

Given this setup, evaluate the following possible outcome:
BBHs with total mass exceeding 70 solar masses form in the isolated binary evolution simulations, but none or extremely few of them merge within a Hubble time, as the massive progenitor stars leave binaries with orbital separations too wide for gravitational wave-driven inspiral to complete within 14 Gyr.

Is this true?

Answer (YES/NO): YES